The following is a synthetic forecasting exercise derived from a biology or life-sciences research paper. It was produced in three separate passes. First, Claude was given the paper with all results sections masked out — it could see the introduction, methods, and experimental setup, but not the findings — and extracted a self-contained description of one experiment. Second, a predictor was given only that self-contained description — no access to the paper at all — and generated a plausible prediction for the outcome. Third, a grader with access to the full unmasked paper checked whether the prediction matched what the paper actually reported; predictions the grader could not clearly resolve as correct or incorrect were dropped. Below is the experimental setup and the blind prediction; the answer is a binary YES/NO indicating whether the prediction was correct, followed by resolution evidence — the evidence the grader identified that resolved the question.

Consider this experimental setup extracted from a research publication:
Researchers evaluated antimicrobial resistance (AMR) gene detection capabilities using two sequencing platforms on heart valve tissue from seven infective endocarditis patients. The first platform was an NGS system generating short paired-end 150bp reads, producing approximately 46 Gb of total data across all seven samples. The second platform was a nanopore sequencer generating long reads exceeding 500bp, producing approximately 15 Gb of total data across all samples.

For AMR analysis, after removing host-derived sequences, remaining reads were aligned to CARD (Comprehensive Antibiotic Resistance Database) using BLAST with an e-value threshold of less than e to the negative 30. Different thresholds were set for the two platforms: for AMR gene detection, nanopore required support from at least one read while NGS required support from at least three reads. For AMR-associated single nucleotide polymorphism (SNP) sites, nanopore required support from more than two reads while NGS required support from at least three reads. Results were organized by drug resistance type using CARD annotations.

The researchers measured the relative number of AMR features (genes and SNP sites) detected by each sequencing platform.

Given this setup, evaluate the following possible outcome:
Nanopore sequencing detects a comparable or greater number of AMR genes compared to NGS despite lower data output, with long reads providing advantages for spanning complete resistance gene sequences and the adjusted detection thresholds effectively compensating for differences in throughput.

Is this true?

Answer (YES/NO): NO